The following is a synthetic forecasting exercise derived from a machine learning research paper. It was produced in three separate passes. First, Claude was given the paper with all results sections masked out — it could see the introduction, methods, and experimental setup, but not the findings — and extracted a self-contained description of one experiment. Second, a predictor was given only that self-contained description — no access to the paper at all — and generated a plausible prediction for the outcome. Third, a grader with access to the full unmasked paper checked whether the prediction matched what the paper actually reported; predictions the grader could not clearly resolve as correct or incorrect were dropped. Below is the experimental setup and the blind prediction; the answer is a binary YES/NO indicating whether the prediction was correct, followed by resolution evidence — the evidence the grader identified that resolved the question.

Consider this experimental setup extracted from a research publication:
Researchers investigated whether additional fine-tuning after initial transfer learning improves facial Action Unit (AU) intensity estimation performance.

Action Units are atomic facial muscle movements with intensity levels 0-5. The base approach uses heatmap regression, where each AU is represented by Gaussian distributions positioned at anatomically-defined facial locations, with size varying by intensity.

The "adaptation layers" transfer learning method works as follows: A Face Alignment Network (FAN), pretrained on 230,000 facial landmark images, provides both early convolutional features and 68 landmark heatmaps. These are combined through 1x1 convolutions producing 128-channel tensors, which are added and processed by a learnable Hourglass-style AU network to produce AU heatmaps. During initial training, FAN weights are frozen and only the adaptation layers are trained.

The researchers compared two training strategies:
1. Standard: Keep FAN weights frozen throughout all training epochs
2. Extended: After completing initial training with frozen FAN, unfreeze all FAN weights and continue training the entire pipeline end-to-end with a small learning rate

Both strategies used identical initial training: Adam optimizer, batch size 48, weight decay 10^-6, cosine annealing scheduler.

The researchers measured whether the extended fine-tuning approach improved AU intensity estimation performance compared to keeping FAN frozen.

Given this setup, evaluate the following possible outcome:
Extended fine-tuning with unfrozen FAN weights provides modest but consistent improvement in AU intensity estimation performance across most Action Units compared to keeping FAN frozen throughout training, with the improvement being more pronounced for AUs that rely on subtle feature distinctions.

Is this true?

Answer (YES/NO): NO